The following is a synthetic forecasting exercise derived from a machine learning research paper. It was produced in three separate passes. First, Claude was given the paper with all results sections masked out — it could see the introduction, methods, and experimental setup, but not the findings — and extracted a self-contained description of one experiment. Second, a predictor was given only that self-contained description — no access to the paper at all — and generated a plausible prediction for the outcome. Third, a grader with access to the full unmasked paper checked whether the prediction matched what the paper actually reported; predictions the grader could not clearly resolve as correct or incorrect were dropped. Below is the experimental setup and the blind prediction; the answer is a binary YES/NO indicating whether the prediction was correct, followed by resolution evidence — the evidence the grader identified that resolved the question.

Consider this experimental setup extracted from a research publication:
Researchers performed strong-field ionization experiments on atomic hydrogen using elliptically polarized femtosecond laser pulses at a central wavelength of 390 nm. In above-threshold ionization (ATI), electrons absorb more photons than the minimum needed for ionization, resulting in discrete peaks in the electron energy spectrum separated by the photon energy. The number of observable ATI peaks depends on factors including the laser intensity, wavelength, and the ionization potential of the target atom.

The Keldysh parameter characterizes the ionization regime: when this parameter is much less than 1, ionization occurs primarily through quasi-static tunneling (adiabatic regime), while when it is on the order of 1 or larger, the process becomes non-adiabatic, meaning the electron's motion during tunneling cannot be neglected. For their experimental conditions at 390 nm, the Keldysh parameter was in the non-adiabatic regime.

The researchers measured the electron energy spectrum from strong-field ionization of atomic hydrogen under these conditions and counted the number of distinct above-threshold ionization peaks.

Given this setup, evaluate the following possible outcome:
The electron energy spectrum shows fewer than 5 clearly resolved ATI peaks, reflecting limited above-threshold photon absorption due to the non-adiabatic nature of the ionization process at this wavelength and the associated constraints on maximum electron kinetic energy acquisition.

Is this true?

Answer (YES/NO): YES